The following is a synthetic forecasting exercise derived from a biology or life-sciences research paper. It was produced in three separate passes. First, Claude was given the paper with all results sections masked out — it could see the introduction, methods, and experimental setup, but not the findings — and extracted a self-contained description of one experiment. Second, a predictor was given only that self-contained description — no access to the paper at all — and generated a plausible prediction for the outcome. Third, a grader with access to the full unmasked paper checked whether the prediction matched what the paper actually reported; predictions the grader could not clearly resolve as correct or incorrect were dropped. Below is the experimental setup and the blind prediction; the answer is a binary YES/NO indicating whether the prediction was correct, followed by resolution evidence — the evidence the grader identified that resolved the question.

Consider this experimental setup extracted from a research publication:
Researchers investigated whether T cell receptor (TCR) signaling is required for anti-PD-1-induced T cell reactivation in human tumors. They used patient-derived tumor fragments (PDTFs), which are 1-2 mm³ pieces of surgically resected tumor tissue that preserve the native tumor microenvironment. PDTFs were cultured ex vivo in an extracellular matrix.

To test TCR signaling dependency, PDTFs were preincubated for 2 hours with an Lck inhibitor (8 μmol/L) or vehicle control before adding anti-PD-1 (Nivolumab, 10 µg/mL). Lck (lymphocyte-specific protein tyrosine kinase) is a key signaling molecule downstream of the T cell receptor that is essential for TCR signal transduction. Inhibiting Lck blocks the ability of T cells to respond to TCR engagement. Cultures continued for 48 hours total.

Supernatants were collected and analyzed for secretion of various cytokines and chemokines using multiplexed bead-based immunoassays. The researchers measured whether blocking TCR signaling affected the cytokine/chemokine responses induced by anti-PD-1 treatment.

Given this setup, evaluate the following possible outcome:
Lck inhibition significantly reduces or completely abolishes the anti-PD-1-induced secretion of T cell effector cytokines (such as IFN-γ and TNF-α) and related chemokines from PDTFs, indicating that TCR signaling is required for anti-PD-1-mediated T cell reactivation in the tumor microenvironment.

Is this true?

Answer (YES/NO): YES